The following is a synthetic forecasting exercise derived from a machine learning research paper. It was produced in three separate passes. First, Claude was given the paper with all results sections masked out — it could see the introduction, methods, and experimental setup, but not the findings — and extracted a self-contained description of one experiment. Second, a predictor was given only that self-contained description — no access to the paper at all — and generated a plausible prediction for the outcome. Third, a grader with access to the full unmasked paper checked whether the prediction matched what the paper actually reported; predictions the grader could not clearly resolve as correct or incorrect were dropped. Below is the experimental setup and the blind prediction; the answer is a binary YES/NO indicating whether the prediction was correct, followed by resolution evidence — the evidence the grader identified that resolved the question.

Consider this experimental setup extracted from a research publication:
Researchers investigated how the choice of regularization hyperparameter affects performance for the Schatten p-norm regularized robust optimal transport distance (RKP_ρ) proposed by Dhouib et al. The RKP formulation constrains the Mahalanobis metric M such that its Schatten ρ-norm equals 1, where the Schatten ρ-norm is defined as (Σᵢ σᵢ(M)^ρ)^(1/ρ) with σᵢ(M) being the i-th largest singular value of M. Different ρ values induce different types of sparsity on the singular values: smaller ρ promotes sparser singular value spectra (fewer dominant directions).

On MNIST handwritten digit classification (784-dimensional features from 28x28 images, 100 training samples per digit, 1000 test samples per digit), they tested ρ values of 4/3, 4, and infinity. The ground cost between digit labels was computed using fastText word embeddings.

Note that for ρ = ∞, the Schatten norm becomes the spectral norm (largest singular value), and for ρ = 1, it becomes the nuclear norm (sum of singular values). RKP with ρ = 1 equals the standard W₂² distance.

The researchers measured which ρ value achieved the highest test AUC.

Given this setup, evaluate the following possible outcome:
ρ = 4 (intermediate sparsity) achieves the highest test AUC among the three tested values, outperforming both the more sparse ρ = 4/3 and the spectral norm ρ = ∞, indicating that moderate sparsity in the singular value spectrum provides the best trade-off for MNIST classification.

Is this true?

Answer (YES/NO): NO